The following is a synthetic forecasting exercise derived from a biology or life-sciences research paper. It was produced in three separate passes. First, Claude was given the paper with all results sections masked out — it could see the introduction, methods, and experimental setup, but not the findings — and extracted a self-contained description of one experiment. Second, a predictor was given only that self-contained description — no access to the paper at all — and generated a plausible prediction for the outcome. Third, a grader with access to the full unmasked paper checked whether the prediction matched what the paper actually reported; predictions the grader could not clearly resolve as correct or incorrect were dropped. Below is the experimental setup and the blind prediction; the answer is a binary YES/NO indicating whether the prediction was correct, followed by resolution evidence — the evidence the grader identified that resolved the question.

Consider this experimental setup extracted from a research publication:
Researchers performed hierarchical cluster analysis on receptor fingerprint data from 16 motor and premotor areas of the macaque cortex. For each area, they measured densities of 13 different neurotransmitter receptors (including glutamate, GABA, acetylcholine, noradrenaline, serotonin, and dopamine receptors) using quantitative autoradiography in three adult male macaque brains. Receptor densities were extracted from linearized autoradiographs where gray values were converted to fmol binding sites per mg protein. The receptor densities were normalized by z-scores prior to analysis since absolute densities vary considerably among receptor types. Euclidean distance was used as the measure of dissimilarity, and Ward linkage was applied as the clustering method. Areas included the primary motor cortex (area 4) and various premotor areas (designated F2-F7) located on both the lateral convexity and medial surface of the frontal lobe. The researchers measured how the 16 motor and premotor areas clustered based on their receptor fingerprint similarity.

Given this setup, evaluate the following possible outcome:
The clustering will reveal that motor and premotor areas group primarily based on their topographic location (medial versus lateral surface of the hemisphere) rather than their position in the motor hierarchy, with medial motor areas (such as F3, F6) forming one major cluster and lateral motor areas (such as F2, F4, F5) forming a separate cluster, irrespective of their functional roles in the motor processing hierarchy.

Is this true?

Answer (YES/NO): NO